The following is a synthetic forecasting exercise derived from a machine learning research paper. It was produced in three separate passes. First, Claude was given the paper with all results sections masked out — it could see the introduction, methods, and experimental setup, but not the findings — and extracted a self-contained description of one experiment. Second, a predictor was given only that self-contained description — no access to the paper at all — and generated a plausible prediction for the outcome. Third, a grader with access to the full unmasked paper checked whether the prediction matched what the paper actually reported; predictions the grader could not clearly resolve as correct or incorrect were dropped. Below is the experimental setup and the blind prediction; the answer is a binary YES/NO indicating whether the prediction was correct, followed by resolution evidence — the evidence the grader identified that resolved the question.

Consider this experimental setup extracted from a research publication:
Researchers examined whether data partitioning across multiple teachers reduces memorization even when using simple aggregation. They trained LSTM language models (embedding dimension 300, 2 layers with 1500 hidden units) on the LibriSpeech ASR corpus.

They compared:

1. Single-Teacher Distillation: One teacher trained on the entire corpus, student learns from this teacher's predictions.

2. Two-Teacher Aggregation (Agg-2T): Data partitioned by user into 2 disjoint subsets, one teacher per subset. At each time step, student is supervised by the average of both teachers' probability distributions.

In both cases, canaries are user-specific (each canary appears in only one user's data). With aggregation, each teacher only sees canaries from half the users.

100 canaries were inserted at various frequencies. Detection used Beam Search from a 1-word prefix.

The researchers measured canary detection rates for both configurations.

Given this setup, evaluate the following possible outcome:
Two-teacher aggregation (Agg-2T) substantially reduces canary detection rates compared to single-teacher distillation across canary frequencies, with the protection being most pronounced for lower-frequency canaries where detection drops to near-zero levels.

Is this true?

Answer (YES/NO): NO